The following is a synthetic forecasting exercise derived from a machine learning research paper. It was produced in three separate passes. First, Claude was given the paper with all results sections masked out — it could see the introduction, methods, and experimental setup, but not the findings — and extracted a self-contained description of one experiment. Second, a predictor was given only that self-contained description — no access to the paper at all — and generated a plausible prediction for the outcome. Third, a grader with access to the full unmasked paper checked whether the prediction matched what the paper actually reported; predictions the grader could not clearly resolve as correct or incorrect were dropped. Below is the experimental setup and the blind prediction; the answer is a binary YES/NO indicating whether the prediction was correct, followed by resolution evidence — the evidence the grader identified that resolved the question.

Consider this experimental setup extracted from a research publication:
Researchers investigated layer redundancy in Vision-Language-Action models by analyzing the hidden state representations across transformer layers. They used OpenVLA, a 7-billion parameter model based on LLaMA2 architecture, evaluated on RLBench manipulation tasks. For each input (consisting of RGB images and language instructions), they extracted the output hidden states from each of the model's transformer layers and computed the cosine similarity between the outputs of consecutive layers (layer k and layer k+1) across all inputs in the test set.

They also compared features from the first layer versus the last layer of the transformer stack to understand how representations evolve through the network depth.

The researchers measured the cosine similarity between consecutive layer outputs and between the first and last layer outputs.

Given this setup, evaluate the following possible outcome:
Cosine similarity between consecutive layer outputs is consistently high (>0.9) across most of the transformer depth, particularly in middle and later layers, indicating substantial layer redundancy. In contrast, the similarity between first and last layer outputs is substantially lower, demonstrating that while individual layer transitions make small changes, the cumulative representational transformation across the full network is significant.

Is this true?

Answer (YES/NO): YES